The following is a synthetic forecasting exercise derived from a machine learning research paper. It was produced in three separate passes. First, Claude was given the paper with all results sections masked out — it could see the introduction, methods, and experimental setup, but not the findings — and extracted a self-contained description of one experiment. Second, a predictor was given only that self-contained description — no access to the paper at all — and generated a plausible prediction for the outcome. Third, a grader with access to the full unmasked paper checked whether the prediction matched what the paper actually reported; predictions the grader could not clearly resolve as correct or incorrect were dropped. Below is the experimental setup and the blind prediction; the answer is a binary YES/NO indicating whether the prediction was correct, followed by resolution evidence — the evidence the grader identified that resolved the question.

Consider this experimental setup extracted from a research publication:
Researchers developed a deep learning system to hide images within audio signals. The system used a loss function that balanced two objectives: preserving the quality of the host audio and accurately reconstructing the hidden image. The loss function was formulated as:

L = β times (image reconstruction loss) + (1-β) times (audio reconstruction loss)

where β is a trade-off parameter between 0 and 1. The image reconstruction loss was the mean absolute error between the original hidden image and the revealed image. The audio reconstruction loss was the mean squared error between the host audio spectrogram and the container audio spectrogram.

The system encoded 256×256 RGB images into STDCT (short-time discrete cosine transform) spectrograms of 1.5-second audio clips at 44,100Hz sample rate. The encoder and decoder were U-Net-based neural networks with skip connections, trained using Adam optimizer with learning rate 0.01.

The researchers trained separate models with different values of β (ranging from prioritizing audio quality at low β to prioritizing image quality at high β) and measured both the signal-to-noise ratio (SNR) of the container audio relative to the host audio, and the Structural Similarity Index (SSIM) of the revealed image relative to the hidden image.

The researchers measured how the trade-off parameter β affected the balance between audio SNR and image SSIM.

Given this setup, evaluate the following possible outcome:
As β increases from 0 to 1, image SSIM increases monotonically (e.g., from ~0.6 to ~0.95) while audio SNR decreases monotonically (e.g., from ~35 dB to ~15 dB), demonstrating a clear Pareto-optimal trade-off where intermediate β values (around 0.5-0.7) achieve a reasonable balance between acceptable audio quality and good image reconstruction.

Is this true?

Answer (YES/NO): NO